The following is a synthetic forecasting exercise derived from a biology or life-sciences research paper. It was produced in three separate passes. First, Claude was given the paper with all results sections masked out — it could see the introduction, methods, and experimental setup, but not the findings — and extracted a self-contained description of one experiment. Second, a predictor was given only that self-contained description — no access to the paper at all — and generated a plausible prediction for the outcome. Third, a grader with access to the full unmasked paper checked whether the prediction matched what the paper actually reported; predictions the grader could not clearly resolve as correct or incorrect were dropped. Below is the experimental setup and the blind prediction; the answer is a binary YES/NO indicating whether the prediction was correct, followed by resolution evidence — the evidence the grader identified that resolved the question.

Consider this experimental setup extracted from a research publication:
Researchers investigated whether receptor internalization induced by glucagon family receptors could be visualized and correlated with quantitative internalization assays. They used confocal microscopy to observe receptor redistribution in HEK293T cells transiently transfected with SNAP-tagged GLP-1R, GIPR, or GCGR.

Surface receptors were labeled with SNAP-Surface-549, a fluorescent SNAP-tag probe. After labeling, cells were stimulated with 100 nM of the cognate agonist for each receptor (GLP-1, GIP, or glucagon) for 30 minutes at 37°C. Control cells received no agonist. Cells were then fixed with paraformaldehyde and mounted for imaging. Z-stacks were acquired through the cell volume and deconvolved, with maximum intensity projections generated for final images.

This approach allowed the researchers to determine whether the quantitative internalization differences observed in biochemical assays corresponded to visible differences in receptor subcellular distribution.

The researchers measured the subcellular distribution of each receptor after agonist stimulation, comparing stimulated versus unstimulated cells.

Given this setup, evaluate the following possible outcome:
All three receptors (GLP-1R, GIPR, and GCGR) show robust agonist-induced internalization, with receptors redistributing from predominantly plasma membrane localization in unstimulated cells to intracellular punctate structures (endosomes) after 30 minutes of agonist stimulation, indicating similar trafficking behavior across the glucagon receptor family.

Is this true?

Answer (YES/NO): NO